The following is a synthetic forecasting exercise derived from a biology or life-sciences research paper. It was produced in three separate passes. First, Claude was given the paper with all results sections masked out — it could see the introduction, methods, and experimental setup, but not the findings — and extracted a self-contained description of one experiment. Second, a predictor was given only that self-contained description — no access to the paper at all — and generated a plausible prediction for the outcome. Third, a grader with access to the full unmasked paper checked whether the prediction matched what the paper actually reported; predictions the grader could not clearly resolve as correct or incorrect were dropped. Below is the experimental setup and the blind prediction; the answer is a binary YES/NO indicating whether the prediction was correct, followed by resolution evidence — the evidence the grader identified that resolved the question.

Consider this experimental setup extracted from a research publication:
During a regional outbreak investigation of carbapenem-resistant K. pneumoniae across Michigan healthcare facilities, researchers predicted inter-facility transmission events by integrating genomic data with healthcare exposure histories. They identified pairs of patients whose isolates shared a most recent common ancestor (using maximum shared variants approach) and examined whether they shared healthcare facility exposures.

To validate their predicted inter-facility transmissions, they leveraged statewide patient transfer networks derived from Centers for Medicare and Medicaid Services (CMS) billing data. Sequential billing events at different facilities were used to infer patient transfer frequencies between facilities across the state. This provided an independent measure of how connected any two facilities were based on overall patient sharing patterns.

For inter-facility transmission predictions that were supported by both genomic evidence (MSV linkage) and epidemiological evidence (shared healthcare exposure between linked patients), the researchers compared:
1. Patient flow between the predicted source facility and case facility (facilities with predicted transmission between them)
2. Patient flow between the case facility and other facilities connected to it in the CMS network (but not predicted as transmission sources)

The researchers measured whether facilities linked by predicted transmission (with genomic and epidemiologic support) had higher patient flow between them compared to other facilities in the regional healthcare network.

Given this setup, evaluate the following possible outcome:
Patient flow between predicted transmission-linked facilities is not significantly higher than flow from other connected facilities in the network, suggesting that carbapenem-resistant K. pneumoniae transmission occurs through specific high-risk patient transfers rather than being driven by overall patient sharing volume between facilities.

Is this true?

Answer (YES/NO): NO